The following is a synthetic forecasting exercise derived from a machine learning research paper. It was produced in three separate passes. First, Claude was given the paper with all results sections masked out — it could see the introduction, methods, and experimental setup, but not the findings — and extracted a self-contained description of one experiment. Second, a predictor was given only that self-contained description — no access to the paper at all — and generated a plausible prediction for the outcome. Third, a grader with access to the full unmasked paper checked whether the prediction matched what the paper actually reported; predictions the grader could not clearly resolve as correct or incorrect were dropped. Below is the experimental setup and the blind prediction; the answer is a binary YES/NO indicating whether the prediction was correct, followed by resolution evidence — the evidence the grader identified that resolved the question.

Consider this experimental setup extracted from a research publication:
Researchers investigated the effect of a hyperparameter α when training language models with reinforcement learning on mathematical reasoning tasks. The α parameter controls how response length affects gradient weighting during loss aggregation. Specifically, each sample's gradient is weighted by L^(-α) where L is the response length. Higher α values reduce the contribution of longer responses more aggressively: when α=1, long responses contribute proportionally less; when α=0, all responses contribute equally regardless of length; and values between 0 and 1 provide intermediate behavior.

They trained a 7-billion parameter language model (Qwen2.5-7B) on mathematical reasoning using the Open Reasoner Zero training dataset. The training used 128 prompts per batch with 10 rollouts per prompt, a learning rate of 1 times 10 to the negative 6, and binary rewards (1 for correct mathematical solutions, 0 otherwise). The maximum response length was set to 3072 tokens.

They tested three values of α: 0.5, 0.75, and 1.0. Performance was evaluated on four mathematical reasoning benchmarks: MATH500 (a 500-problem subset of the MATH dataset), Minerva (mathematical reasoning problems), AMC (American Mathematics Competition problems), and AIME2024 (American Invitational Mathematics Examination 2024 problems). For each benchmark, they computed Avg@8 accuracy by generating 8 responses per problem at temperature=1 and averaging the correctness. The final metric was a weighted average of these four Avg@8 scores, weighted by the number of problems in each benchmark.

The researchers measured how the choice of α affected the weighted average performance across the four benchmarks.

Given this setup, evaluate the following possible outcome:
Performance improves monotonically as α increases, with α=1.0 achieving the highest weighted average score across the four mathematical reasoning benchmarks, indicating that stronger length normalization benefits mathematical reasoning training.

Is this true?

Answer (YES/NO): NO